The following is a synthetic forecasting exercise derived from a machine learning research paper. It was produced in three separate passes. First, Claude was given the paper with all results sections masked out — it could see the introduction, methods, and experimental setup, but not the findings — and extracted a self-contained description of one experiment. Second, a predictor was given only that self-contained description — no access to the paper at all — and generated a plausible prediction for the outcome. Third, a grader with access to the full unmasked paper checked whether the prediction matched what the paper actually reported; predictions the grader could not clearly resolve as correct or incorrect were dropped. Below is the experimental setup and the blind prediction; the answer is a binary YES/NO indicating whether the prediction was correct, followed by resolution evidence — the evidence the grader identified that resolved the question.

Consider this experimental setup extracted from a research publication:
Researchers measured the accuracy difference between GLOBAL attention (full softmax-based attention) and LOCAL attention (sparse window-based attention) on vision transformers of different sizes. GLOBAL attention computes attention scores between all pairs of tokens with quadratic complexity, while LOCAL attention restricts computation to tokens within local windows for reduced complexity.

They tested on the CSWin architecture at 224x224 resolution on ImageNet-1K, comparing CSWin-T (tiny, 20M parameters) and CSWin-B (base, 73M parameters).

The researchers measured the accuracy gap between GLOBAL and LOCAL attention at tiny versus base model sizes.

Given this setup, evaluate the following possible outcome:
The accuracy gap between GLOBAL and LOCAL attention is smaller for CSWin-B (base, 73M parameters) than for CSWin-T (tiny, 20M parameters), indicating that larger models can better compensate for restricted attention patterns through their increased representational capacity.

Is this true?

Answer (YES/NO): YES